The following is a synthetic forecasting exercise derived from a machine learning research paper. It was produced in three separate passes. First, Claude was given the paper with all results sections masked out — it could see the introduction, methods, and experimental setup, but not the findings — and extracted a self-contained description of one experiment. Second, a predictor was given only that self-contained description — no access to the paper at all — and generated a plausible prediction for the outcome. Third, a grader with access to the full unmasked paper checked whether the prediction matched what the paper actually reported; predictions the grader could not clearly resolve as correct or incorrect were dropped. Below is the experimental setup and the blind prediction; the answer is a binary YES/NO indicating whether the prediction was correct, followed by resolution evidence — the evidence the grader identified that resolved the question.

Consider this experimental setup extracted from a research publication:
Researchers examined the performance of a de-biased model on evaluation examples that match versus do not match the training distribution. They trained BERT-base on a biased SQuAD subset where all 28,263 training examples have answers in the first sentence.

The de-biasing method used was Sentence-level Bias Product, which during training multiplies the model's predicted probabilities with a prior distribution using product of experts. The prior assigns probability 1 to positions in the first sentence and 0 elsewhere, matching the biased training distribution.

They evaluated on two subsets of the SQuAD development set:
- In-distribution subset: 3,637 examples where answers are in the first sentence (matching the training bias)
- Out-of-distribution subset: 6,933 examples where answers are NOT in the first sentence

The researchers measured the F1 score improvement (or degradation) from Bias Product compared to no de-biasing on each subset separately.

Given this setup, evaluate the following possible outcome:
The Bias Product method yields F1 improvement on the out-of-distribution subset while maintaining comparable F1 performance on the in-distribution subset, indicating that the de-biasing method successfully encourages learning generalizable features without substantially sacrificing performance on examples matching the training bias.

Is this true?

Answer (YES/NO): YES